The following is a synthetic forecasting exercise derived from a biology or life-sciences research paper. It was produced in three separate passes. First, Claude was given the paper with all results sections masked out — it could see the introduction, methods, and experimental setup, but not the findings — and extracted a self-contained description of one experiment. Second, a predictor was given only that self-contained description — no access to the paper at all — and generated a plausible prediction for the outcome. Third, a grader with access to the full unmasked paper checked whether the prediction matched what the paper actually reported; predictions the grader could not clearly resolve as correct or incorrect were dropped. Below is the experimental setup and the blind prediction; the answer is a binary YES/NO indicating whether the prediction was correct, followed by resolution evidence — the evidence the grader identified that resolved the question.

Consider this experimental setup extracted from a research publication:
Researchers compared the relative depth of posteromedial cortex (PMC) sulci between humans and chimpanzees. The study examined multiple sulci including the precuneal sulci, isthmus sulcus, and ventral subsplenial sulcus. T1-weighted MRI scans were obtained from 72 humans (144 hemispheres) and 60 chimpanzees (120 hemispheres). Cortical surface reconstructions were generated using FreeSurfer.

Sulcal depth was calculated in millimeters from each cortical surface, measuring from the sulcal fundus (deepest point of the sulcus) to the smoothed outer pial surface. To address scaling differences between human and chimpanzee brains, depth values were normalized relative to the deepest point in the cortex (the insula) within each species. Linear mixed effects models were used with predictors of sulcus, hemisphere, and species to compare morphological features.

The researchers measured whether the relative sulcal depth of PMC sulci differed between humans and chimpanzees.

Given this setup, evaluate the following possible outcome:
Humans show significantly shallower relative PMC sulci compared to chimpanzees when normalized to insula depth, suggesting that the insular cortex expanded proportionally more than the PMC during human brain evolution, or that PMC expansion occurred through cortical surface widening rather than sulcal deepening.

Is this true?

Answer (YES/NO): NO